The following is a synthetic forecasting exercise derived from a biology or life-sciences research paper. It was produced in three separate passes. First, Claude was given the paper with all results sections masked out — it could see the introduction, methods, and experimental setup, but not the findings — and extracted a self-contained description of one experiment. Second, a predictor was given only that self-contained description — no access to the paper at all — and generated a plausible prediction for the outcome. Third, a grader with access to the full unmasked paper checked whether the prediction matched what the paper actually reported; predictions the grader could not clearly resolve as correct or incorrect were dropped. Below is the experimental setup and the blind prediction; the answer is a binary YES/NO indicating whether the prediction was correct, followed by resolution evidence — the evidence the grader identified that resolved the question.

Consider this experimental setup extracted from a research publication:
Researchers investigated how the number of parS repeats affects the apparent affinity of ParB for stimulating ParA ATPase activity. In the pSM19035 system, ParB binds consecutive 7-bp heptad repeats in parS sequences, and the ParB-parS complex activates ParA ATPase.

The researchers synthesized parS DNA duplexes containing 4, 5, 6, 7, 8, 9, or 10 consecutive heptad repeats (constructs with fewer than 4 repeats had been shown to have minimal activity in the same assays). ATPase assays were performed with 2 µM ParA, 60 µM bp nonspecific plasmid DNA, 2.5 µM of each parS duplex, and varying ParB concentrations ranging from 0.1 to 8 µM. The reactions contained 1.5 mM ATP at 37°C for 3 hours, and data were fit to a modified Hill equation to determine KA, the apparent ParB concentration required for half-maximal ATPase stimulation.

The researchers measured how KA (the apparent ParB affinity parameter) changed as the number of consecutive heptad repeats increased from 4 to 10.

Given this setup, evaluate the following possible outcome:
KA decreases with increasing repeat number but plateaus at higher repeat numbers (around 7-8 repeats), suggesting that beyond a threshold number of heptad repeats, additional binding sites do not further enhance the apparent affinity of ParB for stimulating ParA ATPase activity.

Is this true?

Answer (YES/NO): NO